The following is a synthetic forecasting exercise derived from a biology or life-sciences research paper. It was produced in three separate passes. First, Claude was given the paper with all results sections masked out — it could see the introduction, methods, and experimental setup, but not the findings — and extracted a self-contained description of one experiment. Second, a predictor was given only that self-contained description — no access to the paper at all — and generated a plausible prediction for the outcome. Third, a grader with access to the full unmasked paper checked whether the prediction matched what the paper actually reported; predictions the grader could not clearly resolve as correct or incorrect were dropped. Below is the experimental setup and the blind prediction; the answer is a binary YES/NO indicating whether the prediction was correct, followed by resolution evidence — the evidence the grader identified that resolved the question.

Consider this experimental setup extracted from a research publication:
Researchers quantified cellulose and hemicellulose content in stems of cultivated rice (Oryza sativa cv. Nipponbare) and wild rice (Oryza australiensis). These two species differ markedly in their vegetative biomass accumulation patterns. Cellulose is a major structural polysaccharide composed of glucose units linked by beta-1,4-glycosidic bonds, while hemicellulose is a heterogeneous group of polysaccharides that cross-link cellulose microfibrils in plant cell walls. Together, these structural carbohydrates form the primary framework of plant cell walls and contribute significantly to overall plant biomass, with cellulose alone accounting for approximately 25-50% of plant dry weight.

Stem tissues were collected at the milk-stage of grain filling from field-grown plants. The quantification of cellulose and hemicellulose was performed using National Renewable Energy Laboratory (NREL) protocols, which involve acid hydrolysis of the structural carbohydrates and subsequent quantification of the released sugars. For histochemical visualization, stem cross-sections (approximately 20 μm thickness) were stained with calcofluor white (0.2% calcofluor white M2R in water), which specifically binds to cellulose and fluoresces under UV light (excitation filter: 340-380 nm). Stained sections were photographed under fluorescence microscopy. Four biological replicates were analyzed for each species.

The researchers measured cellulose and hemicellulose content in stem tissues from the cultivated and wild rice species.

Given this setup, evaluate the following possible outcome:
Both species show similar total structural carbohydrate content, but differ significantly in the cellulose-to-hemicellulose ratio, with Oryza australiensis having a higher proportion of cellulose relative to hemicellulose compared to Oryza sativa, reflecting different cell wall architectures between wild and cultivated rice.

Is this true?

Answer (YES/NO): NO